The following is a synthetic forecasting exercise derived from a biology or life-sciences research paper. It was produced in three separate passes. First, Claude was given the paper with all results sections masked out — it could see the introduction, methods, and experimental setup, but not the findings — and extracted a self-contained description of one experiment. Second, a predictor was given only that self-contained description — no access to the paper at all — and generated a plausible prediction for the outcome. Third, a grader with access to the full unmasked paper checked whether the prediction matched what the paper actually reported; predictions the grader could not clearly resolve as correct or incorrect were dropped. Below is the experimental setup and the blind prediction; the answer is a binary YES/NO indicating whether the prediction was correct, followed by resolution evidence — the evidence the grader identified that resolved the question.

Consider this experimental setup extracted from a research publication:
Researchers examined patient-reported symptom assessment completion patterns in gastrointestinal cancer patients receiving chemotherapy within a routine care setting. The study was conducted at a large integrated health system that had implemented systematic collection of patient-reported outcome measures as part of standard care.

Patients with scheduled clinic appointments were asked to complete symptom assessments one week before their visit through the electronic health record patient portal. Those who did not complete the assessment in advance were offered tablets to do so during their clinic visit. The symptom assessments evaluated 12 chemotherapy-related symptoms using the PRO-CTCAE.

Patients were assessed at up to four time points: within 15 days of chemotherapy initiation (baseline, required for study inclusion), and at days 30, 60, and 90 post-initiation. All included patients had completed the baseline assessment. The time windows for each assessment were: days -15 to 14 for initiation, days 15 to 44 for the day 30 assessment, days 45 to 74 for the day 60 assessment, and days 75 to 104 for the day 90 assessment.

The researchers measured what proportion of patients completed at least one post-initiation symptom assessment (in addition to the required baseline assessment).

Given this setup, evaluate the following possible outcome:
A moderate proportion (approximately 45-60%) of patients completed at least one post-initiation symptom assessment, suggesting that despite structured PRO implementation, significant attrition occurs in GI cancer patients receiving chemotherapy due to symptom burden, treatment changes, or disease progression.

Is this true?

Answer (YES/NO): NO